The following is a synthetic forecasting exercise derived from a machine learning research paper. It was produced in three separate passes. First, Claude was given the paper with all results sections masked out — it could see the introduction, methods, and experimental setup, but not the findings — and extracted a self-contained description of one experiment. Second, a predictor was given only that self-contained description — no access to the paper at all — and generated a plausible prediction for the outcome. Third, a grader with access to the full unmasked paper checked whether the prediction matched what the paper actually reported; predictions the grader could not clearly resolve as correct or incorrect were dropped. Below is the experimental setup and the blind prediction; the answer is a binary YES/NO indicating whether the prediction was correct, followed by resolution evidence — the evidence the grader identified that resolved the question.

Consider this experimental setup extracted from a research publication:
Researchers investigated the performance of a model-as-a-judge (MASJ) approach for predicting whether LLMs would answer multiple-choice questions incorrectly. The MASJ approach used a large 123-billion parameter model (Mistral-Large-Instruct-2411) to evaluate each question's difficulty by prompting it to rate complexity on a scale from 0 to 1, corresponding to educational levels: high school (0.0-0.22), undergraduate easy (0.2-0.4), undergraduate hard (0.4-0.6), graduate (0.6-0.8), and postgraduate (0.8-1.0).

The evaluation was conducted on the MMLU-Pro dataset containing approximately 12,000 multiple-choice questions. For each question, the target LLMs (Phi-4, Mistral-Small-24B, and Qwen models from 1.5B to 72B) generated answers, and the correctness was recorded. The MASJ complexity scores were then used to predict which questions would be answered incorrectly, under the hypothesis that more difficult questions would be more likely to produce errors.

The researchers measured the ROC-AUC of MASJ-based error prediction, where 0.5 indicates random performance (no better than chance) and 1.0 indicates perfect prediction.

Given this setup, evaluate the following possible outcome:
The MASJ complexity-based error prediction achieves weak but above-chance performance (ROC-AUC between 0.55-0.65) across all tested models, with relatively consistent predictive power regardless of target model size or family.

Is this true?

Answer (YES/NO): NO